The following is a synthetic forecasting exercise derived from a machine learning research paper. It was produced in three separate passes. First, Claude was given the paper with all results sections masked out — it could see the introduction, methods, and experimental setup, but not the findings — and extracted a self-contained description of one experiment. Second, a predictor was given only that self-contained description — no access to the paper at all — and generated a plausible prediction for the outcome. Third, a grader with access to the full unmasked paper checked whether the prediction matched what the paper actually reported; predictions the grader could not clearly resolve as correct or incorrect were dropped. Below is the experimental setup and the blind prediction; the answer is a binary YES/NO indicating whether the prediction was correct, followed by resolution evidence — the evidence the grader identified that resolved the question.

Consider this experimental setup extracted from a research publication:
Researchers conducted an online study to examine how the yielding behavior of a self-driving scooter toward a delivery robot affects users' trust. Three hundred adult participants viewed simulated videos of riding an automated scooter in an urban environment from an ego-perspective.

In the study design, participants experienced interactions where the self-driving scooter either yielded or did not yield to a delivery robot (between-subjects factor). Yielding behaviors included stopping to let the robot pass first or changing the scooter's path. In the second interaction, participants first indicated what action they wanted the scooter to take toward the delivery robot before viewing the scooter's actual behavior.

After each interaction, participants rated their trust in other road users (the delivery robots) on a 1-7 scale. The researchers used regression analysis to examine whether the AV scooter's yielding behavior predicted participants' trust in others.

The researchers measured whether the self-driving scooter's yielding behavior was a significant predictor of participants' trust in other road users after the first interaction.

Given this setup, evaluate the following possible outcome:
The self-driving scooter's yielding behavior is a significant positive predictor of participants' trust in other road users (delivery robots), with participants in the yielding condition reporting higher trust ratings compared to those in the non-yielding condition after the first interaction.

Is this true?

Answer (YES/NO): NO